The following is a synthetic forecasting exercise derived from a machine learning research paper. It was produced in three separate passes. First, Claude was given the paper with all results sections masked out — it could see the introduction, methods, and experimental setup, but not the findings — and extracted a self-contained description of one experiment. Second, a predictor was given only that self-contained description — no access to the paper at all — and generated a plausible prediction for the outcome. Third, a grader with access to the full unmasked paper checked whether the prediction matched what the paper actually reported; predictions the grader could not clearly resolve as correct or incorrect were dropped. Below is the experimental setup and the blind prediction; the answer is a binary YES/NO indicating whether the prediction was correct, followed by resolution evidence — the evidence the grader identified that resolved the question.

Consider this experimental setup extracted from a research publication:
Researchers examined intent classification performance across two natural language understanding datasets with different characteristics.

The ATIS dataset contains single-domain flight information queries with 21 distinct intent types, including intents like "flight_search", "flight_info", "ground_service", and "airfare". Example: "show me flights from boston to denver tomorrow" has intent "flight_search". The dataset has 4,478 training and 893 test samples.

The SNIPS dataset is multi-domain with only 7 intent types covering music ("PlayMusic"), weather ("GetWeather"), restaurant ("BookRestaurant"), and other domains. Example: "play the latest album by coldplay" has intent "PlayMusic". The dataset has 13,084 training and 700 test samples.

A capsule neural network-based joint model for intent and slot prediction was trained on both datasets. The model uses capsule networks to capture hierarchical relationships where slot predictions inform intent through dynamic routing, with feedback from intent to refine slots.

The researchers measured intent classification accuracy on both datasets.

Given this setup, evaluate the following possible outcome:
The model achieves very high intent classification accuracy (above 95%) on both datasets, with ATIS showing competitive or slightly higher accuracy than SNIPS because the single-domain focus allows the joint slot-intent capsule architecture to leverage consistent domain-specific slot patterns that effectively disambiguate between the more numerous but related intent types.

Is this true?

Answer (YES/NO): NO